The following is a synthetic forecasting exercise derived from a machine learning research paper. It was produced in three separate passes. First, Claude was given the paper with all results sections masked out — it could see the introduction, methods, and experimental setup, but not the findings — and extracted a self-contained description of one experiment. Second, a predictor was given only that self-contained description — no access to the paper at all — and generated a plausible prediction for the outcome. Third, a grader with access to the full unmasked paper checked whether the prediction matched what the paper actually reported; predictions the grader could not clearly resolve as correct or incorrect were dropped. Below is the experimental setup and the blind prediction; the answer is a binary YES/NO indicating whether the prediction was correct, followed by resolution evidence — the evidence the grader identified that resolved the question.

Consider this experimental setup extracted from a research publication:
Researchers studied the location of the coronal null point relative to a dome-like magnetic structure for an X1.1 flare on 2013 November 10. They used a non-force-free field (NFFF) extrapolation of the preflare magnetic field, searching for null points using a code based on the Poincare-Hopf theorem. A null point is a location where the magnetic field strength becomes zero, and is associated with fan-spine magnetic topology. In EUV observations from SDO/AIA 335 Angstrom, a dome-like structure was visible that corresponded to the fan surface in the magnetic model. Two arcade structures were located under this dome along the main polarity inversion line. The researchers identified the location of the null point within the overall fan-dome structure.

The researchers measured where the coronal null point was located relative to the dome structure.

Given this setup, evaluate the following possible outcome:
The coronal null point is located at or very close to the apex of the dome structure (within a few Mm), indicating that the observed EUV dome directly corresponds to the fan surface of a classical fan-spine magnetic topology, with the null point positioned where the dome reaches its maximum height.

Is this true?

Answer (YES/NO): NO